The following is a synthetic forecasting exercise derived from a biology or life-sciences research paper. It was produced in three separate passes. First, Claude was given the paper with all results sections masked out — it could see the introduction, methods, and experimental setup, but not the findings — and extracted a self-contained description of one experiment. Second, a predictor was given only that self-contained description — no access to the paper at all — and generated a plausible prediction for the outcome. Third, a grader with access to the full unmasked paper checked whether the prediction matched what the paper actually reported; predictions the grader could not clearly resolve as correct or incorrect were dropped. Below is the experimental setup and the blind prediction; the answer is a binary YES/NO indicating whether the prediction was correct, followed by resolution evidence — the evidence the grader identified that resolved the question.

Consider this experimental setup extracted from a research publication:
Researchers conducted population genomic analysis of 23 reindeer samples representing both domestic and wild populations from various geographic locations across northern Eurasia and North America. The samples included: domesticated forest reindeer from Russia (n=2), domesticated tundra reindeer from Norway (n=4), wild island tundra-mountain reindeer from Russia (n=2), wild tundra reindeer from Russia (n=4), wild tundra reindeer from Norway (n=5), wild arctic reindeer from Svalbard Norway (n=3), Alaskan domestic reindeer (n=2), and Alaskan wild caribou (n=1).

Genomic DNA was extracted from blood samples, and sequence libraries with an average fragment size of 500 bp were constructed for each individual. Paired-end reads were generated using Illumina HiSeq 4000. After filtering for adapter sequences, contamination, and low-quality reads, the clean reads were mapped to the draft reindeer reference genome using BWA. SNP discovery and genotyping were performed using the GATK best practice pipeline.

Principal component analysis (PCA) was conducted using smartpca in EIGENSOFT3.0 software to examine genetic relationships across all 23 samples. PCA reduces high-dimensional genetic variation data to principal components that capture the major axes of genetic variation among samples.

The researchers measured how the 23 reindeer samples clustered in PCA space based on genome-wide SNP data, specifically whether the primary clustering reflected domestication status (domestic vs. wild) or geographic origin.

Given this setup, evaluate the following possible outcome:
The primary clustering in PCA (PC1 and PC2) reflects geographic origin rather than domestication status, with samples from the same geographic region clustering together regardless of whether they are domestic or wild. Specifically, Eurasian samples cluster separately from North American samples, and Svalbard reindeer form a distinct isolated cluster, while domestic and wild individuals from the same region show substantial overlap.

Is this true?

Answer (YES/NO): NO